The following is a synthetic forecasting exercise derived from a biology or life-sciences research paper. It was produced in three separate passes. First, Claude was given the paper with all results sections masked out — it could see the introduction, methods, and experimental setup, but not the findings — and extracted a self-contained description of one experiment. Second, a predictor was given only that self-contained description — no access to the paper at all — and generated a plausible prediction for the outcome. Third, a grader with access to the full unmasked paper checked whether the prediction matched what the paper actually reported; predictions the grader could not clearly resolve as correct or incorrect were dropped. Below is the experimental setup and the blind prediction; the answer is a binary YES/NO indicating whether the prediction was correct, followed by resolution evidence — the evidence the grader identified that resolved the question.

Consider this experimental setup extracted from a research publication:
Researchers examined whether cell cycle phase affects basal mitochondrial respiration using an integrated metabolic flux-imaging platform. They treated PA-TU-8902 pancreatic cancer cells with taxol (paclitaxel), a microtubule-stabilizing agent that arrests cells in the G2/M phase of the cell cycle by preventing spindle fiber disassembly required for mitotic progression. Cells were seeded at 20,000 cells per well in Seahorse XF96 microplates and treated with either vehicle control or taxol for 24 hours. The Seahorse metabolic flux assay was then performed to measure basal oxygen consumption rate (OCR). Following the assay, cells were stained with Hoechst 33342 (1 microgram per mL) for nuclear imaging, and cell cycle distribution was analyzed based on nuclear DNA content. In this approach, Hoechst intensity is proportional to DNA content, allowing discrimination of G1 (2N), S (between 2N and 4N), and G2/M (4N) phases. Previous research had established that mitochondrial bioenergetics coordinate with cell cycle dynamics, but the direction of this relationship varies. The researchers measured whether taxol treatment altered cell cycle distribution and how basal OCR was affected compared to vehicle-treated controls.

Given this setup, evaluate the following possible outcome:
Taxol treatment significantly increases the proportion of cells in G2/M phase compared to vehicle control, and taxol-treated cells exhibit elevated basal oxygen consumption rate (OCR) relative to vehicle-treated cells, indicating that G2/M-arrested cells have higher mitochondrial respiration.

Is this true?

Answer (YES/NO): YES